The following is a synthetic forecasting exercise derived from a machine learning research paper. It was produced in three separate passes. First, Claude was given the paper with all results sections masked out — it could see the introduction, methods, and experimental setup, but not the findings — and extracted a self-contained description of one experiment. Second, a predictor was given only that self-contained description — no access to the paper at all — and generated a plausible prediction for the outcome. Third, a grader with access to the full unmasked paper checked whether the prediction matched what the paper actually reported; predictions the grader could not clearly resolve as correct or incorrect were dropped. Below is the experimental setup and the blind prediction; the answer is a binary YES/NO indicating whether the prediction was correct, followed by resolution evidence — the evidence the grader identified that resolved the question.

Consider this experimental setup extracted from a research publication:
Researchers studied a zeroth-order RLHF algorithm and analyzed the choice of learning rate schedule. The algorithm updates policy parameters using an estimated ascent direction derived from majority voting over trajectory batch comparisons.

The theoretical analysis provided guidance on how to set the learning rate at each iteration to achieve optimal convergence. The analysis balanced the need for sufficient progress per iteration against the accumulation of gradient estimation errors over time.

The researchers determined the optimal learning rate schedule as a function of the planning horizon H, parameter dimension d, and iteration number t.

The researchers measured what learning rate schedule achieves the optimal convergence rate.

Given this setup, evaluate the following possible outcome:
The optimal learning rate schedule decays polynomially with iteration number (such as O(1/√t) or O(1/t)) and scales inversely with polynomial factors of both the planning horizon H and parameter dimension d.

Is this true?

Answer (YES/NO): NO